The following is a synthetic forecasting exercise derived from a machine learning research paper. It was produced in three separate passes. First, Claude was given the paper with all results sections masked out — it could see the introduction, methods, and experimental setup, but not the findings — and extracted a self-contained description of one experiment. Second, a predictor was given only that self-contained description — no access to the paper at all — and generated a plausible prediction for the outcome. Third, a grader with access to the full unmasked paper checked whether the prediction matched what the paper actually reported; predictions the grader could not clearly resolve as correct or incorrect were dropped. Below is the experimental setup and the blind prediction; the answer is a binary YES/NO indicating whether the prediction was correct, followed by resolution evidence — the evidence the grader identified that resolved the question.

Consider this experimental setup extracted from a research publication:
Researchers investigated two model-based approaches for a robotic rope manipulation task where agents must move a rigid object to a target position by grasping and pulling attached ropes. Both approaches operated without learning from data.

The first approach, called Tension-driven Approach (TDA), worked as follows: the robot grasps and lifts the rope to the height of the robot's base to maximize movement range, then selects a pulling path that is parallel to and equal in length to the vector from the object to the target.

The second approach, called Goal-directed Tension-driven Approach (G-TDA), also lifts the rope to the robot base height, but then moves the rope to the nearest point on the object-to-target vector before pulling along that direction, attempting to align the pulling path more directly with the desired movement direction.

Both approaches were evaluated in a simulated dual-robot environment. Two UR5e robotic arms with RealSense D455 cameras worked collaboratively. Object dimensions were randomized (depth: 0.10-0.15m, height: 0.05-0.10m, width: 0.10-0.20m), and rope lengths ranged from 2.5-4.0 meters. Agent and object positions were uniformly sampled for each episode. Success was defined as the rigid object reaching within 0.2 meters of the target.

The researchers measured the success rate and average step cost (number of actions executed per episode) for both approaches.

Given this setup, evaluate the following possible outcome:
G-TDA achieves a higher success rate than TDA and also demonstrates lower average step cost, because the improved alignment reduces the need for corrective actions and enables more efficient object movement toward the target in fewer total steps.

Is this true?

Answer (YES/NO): NO